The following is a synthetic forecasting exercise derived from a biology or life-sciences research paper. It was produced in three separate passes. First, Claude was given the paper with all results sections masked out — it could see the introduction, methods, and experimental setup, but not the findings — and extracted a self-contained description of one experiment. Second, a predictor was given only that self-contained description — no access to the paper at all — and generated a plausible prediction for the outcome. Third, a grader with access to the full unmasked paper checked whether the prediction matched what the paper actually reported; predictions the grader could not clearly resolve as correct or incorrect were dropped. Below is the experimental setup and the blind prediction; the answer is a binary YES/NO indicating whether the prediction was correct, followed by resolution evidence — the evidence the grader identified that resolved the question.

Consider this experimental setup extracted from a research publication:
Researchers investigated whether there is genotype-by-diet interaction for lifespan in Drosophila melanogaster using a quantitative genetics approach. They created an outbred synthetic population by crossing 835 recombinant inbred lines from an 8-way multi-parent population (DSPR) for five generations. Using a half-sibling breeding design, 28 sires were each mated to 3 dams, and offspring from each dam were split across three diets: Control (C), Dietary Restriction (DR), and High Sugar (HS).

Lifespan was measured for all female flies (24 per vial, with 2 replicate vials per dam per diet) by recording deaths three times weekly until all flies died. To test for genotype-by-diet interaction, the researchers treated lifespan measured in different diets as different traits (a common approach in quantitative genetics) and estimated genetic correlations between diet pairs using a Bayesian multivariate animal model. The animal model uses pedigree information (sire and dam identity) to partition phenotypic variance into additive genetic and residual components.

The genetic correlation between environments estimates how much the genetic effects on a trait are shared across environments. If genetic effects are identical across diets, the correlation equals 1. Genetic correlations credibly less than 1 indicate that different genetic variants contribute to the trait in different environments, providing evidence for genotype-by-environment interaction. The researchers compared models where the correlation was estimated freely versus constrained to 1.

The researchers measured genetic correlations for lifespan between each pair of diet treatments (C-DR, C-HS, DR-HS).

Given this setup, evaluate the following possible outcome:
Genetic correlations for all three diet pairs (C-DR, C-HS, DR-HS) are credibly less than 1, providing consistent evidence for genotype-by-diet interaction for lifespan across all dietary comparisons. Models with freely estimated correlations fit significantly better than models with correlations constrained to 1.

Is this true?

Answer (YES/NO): YES